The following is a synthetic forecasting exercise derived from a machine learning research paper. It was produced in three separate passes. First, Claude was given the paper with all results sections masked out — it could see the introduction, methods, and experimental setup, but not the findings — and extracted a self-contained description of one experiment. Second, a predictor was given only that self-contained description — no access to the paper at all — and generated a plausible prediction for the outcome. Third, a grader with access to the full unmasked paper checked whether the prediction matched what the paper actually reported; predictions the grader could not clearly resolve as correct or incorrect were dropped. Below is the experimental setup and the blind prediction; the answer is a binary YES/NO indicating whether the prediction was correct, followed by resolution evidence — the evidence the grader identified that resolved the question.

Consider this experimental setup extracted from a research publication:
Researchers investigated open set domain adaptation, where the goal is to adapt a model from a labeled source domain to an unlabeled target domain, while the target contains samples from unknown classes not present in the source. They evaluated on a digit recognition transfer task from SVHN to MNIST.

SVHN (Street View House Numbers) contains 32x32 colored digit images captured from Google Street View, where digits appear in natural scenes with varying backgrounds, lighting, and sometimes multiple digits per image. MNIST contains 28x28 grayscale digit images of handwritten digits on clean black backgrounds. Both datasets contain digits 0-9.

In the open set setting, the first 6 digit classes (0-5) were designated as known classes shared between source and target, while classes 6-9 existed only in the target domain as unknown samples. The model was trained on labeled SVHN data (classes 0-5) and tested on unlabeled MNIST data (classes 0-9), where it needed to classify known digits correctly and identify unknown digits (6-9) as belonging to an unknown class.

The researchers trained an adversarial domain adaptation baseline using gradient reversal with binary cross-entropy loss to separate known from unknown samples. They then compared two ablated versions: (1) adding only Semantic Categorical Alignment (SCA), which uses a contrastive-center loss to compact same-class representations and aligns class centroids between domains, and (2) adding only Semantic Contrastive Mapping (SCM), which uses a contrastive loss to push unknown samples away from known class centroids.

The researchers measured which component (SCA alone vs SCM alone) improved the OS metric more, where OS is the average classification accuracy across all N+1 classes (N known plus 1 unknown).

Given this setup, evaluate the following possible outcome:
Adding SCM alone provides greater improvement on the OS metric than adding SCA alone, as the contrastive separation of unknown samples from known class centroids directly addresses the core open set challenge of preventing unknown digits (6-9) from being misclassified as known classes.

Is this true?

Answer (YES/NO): YES